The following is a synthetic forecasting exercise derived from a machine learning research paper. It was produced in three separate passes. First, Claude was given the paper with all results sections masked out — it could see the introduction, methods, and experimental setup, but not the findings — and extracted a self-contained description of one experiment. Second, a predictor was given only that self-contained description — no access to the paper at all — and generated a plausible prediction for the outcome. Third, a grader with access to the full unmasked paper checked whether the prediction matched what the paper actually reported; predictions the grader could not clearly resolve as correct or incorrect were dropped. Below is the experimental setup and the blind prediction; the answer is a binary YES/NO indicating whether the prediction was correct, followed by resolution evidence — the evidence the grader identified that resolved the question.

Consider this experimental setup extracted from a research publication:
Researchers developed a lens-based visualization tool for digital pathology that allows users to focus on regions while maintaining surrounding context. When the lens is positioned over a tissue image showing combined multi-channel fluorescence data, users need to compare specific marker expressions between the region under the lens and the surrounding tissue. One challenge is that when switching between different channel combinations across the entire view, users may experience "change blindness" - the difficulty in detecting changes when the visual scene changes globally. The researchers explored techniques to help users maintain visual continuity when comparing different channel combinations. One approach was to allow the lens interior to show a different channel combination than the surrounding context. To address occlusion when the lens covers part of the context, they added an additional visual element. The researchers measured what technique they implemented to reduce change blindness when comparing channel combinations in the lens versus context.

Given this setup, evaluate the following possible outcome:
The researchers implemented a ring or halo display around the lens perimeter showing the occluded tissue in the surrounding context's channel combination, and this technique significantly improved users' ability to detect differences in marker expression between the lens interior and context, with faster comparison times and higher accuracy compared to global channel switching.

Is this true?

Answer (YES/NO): NO